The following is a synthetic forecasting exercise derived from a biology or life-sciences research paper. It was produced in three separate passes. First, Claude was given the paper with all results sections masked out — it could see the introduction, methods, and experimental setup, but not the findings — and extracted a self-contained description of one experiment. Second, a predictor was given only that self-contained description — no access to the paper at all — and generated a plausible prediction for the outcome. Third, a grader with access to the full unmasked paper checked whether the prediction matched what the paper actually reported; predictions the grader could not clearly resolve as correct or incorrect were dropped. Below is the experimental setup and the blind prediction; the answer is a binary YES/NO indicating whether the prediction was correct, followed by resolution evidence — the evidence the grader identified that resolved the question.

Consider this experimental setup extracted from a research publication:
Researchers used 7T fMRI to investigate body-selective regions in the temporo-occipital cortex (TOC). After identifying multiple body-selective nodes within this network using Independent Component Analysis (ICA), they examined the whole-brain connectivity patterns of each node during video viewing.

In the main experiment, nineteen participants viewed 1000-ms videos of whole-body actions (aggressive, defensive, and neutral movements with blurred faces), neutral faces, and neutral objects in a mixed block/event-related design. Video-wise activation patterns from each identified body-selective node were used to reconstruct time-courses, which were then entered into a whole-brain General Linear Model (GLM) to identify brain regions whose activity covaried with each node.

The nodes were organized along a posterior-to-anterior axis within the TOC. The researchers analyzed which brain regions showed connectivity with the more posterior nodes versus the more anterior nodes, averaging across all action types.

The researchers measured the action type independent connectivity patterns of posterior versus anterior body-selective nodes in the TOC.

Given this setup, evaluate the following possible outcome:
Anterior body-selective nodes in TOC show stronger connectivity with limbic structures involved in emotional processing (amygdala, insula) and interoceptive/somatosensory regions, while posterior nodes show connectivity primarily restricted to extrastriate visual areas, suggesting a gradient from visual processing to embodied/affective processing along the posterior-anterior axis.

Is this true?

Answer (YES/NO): NO